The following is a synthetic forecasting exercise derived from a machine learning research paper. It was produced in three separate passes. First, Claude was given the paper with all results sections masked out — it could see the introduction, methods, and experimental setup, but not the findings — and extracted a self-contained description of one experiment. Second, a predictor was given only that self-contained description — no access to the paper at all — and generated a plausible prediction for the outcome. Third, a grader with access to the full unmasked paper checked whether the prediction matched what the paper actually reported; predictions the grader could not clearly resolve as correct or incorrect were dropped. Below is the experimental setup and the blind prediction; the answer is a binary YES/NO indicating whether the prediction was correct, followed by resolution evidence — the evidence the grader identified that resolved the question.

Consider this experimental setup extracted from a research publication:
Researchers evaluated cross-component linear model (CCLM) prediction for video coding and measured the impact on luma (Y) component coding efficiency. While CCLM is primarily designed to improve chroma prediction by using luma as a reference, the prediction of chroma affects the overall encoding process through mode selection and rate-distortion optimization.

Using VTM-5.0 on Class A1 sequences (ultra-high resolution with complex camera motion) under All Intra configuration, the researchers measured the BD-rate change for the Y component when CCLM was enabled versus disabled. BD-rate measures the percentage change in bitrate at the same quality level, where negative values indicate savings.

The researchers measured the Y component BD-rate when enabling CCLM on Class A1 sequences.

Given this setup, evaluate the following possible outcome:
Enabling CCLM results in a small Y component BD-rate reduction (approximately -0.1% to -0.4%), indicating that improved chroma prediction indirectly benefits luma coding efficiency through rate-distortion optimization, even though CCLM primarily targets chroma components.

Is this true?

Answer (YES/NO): NO